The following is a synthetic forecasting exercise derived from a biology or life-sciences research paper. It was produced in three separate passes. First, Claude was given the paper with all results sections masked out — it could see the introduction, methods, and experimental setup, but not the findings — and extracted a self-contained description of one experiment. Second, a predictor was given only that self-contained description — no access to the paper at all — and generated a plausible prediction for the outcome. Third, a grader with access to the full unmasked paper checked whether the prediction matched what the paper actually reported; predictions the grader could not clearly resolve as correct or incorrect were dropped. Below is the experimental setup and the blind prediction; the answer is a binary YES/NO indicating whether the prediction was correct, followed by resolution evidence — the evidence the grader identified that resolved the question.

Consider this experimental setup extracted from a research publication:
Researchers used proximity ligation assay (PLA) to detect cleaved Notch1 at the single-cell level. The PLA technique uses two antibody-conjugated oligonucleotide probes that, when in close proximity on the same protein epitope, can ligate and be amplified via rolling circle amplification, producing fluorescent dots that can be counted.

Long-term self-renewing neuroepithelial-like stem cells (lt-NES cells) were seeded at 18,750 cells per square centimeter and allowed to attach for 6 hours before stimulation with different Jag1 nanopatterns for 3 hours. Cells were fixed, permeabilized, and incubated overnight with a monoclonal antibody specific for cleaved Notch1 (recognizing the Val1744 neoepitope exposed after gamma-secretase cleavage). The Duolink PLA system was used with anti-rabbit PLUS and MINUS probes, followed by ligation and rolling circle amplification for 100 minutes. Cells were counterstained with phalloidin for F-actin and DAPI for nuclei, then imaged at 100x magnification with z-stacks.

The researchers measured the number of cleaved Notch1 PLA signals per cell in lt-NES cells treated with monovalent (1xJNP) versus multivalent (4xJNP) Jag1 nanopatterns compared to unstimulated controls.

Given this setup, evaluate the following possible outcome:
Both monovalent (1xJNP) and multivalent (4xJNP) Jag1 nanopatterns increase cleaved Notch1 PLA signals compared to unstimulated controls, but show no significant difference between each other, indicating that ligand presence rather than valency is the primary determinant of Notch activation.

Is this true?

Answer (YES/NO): NO